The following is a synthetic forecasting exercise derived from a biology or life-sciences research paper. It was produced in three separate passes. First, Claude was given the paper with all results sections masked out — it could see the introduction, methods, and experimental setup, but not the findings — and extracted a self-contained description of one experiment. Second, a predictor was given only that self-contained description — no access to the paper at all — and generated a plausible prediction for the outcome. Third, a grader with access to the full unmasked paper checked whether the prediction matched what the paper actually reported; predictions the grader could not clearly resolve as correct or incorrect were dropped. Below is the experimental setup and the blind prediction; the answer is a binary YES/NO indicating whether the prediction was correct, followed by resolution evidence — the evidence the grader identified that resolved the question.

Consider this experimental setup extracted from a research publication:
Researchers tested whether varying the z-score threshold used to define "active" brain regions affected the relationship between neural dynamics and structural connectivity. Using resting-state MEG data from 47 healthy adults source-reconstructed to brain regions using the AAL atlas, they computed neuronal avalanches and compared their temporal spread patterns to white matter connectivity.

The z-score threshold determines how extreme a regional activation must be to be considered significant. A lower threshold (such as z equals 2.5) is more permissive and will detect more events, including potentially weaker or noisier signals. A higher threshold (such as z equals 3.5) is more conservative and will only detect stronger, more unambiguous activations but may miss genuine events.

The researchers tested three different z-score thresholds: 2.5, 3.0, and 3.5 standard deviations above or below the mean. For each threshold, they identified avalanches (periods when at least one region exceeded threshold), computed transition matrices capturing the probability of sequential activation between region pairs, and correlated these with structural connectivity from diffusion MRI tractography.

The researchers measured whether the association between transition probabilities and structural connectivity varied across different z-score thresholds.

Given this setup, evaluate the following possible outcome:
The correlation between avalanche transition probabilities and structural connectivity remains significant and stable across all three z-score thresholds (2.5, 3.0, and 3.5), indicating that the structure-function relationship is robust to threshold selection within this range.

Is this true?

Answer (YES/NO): YES